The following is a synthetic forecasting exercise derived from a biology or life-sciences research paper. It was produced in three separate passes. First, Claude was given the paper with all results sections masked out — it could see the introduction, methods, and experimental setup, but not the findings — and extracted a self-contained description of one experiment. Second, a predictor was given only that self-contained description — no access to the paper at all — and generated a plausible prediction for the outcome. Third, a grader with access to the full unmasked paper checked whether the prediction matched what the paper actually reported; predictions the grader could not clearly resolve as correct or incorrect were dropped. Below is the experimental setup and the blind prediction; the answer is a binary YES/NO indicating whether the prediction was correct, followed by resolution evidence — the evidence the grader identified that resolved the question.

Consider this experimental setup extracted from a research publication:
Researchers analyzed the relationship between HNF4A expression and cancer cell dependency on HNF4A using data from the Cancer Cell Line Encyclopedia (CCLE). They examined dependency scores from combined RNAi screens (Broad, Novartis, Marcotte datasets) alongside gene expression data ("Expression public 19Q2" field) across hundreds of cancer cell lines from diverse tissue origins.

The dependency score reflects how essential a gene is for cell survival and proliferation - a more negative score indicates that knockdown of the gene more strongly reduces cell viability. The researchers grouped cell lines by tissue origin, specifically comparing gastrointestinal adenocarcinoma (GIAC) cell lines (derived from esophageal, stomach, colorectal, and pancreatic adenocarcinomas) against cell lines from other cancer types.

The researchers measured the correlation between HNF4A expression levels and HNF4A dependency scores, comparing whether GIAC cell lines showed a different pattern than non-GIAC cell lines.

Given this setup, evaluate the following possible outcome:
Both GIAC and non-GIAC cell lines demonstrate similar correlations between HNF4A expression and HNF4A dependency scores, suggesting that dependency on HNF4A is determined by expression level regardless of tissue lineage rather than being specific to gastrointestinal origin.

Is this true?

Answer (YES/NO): NO